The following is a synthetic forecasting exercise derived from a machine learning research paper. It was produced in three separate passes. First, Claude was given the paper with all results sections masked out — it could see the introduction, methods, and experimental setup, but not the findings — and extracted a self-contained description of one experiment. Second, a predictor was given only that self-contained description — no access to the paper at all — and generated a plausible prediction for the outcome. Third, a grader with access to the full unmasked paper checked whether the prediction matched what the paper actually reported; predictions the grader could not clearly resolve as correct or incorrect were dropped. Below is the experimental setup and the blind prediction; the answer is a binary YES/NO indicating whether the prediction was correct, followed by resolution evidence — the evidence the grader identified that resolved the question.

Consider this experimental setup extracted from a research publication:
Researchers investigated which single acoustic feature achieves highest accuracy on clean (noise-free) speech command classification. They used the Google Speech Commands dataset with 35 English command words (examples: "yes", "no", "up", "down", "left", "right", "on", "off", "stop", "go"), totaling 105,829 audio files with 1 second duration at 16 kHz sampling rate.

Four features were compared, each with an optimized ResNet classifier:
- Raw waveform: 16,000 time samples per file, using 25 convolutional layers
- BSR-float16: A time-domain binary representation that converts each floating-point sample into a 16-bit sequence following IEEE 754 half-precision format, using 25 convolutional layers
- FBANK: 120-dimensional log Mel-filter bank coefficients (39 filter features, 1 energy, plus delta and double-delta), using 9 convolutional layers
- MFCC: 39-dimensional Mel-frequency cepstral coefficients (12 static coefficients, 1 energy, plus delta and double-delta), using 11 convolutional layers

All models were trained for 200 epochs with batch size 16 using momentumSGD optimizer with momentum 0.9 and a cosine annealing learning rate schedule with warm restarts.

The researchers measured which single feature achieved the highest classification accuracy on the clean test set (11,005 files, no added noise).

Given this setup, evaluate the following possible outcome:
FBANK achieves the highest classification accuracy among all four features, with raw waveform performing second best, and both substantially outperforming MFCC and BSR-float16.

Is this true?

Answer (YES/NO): NO